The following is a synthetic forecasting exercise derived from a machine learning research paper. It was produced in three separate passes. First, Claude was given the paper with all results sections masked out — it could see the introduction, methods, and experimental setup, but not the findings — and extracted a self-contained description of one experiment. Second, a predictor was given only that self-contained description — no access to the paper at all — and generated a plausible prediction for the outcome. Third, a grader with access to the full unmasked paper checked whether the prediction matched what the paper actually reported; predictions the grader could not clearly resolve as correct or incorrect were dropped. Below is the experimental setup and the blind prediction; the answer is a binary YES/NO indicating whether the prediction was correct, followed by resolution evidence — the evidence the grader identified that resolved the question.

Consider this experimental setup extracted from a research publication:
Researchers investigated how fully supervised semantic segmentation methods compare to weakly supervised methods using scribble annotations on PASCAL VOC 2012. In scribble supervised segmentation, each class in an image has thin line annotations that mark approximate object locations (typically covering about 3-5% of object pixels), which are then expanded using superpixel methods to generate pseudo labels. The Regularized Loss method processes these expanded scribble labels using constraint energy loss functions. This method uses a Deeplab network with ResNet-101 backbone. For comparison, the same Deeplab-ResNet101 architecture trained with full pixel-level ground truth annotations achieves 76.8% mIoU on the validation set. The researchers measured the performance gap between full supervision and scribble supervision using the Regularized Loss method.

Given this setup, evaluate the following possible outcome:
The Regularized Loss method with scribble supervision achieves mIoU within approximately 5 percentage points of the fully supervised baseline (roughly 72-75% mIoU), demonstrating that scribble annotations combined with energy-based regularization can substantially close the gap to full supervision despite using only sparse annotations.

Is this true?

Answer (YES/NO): YES